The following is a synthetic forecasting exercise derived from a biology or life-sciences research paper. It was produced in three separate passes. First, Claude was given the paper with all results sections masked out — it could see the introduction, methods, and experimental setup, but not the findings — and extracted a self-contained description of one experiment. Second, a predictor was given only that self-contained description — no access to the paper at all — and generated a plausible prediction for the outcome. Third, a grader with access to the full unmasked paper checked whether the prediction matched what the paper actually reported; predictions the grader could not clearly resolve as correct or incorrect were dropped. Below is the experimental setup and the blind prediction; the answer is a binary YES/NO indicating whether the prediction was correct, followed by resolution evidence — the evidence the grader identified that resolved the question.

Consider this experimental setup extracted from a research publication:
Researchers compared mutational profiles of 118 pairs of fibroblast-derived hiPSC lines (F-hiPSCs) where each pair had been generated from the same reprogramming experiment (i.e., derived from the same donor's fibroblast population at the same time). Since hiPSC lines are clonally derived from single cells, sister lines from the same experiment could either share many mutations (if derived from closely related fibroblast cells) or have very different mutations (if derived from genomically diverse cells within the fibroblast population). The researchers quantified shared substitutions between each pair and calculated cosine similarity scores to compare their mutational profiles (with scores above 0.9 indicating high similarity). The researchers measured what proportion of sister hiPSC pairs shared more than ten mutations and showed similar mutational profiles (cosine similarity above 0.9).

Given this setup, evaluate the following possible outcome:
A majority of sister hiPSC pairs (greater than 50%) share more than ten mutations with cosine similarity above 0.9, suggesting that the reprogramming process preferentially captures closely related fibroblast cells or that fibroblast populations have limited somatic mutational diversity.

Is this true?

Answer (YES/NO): NO